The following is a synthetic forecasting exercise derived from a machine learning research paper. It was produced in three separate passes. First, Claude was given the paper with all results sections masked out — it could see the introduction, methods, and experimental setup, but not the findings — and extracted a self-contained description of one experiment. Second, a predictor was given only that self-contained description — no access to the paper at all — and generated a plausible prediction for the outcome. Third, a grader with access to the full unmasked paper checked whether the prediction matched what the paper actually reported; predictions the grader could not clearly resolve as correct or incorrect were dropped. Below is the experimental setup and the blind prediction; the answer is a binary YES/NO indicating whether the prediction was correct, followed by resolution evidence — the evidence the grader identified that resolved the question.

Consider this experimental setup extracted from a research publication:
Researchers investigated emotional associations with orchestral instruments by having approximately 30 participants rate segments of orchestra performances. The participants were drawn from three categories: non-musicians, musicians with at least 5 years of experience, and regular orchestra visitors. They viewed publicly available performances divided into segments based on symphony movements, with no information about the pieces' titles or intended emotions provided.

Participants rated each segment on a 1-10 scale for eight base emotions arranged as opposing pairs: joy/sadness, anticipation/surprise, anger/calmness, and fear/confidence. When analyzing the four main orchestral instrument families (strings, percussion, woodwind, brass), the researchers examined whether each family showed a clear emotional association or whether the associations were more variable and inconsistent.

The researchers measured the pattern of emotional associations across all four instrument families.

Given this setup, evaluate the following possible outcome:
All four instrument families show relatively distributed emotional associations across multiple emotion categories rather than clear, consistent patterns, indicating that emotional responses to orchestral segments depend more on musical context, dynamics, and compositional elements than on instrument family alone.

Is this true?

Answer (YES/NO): NO